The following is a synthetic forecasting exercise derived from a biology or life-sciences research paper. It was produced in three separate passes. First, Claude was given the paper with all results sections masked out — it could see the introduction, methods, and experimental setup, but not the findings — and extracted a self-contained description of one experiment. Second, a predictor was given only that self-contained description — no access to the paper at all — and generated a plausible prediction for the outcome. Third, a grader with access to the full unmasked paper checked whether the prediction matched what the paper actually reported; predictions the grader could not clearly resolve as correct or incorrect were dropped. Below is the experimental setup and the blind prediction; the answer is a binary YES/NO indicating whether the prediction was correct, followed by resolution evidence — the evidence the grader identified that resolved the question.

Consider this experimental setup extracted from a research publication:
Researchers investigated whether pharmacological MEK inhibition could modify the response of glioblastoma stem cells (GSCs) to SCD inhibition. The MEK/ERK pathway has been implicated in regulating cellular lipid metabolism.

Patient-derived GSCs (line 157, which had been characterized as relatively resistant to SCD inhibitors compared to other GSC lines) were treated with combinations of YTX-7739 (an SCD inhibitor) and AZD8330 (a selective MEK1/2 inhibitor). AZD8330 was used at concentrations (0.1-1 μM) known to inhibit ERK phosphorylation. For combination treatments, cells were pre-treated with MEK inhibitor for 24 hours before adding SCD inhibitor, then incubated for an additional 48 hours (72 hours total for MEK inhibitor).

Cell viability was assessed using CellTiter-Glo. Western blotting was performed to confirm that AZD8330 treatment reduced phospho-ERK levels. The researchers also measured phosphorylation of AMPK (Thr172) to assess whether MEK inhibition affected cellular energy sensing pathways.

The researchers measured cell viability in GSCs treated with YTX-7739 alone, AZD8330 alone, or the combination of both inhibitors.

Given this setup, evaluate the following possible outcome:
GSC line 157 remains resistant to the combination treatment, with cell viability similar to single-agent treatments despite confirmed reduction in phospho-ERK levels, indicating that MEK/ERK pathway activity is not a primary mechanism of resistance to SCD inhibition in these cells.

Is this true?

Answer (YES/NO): NO